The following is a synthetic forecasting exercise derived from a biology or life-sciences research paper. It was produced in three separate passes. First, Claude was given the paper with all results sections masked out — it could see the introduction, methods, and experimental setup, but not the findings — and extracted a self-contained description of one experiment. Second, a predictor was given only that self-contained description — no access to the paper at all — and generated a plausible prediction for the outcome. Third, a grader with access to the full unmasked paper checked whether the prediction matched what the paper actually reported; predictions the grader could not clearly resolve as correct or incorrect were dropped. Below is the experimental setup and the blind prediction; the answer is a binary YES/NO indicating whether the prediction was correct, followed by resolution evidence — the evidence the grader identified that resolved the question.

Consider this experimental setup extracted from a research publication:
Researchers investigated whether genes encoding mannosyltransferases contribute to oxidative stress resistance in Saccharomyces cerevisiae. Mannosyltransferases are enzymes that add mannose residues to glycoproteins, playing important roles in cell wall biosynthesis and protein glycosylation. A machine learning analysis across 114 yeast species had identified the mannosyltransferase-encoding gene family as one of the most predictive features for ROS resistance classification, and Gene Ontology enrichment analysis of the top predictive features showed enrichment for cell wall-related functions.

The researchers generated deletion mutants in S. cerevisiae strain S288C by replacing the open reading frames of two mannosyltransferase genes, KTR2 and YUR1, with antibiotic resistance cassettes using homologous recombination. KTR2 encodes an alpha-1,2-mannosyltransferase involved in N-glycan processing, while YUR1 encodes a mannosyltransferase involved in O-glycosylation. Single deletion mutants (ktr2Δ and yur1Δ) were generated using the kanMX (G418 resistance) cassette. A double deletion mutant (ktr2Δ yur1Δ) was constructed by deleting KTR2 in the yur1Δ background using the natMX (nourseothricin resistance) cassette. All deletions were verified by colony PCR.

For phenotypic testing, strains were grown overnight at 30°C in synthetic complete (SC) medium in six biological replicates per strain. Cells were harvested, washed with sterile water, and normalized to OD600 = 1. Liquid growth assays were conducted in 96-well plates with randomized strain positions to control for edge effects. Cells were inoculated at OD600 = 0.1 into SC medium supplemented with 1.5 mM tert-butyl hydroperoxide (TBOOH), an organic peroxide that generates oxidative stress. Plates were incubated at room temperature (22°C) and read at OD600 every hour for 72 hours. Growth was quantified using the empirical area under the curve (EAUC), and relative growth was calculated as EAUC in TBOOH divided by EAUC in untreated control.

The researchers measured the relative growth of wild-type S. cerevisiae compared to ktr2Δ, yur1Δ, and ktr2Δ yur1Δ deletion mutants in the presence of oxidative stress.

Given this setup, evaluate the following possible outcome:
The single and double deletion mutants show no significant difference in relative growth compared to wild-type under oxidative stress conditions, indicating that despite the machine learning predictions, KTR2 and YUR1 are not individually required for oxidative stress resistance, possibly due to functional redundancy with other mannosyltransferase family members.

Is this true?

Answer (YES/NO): NO